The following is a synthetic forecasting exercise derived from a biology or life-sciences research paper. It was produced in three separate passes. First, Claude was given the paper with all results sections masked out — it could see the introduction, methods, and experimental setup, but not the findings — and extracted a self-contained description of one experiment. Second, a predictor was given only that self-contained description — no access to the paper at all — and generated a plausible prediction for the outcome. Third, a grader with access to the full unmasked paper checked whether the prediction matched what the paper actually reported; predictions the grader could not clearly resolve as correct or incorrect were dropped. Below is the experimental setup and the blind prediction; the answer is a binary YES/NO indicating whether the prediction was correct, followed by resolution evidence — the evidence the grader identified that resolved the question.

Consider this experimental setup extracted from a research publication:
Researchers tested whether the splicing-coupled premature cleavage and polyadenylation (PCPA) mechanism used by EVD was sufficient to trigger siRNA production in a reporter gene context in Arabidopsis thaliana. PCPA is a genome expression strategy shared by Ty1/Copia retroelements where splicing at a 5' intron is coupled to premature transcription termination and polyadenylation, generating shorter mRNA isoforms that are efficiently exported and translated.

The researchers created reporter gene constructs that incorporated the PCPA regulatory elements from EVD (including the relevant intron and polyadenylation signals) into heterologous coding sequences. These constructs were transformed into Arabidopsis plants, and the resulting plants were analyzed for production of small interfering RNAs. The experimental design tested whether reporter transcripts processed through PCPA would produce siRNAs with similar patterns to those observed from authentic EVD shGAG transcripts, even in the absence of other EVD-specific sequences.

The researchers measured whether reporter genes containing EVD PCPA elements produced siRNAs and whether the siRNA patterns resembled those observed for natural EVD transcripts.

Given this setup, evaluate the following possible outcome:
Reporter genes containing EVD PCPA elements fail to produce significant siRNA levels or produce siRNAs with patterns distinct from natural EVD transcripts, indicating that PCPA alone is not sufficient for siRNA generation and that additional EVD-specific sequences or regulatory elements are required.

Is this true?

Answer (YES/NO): NO